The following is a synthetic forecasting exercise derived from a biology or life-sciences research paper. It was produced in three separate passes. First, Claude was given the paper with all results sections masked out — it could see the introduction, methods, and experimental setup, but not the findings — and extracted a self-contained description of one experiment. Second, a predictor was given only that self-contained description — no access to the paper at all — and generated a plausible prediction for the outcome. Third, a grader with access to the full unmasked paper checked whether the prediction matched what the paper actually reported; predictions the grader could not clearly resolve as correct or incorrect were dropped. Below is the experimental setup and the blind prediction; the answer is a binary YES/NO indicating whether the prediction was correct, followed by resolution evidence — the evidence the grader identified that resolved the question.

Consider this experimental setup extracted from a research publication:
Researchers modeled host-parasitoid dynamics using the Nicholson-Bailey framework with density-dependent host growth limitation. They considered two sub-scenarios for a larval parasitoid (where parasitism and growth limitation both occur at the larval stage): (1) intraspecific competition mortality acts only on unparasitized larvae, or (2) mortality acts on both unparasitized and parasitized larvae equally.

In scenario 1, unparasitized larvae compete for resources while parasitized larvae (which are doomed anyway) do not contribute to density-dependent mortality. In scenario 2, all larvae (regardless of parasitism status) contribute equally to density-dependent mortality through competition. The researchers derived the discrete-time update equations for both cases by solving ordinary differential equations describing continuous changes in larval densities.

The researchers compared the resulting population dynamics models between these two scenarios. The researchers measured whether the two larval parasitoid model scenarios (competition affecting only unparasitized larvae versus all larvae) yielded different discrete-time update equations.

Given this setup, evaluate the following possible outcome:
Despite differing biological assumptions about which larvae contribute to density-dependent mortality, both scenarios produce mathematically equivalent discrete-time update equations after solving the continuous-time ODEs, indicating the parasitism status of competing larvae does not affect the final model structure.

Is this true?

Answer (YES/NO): NO